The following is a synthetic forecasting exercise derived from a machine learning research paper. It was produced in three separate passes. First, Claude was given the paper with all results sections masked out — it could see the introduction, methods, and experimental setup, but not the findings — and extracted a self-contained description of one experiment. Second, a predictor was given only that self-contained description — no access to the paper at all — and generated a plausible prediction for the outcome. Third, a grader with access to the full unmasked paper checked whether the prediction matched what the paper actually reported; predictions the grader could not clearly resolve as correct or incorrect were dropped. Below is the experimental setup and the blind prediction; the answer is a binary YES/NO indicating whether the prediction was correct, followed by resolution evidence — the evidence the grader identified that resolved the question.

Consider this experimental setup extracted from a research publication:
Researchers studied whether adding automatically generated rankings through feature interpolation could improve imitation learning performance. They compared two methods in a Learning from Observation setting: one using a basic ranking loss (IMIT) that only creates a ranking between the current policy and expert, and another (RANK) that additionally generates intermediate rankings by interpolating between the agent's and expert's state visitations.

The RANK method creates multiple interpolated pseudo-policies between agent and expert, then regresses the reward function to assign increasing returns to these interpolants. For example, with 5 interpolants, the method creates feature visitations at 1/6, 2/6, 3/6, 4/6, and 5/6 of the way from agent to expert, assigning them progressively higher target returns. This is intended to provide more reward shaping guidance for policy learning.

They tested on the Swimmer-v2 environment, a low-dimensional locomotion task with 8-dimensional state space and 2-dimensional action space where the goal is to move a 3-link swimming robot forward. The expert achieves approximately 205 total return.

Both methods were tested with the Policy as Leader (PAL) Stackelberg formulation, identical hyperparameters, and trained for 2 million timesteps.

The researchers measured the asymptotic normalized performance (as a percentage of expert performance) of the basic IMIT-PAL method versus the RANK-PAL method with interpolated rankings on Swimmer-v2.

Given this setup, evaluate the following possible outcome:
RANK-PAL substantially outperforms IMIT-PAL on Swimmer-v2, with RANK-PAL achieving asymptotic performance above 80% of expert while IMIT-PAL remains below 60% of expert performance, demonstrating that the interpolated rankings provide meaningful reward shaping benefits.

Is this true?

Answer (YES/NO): NO